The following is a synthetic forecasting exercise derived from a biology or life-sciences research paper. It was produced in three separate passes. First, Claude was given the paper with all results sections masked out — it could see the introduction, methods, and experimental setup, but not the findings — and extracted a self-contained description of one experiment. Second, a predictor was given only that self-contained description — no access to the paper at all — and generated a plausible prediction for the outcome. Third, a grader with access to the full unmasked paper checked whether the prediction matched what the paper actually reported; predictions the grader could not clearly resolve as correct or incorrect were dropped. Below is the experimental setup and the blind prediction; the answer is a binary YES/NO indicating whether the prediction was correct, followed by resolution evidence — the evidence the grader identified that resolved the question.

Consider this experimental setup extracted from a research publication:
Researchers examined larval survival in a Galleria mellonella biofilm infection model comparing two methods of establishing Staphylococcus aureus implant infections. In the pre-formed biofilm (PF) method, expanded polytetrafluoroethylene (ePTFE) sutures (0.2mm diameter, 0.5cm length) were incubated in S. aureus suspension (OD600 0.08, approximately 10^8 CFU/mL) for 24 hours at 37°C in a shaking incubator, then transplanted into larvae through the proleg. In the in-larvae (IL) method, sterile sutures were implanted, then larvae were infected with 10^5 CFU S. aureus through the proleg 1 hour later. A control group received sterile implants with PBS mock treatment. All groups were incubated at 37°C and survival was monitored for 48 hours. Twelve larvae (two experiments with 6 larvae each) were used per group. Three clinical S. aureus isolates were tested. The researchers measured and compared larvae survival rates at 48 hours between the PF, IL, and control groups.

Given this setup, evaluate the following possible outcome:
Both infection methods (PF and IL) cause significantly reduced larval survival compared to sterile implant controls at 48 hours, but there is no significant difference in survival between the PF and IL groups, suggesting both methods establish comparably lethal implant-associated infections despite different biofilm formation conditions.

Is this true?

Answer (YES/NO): NO